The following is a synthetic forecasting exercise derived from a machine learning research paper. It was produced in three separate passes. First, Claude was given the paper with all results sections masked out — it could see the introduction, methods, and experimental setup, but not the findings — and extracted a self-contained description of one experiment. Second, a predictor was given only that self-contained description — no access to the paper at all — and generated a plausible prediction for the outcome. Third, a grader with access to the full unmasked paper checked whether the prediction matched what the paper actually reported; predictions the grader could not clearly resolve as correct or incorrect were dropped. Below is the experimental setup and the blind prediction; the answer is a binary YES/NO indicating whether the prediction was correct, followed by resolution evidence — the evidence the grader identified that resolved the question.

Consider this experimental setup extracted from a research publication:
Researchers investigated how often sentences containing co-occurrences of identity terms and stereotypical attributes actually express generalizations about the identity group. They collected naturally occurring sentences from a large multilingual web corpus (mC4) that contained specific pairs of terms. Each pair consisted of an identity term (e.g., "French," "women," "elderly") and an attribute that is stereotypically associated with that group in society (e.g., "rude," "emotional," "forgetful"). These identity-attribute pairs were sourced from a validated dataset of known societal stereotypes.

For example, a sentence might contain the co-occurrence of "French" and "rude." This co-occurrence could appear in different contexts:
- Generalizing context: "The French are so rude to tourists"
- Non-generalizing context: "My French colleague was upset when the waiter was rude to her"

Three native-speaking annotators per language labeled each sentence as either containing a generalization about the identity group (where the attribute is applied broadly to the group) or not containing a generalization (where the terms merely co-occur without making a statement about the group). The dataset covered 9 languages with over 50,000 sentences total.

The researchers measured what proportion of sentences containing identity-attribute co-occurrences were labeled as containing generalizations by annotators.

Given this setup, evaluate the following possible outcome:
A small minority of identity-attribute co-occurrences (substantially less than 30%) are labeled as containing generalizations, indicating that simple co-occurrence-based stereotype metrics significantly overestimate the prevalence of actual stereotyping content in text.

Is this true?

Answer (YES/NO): YES